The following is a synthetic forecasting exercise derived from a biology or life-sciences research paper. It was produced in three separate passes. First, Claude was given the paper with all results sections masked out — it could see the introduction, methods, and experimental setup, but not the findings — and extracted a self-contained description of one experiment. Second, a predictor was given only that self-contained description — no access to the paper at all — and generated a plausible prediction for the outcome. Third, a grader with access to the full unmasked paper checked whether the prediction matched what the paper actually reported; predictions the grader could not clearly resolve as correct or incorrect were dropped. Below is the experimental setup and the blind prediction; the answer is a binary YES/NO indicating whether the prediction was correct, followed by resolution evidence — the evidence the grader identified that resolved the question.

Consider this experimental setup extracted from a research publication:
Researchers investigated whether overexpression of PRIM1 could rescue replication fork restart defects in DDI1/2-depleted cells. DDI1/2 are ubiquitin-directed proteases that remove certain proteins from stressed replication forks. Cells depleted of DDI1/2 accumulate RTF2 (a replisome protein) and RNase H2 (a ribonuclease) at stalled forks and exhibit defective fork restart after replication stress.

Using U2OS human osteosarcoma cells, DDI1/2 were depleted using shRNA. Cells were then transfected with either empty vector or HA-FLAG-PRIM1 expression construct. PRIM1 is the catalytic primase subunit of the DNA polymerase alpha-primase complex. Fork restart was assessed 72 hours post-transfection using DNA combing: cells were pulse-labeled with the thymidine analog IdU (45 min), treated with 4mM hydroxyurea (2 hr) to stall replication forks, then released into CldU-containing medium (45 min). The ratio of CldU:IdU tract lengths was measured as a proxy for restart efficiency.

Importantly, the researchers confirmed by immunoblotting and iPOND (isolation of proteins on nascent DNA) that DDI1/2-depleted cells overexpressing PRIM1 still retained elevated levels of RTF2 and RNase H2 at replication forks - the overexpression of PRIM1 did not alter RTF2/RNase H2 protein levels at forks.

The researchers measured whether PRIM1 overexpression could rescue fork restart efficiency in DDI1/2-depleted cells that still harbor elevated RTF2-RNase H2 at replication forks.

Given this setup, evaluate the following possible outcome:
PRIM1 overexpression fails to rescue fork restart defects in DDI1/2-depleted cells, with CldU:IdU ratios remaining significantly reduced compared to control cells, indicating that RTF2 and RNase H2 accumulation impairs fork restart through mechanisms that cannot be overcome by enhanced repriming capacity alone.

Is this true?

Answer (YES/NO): NO